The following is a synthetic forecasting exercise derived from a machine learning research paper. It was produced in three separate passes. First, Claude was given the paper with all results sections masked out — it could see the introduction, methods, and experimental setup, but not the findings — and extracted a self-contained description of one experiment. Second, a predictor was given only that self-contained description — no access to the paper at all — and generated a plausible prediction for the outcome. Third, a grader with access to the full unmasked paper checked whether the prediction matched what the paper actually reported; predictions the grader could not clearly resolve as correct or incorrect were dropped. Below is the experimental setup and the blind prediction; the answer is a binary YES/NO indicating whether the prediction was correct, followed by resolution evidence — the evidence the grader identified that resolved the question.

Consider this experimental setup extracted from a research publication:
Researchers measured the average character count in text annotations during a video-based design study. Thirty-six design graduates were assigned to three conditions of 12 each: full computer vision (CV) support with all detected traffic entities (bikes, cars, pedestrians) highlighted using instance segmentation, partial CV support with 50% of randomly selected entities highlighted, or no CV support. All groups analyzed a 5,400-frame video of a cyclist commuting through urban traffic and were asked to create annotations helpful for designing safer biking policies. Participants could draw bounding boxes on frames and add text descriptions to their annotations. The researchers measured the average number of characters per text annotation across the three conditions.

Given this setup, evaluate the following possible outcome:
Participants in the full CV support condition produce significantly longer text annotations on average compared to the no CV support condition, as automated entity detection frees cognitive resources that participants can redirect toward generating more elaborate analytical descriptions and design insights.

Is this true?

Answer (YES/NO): YES